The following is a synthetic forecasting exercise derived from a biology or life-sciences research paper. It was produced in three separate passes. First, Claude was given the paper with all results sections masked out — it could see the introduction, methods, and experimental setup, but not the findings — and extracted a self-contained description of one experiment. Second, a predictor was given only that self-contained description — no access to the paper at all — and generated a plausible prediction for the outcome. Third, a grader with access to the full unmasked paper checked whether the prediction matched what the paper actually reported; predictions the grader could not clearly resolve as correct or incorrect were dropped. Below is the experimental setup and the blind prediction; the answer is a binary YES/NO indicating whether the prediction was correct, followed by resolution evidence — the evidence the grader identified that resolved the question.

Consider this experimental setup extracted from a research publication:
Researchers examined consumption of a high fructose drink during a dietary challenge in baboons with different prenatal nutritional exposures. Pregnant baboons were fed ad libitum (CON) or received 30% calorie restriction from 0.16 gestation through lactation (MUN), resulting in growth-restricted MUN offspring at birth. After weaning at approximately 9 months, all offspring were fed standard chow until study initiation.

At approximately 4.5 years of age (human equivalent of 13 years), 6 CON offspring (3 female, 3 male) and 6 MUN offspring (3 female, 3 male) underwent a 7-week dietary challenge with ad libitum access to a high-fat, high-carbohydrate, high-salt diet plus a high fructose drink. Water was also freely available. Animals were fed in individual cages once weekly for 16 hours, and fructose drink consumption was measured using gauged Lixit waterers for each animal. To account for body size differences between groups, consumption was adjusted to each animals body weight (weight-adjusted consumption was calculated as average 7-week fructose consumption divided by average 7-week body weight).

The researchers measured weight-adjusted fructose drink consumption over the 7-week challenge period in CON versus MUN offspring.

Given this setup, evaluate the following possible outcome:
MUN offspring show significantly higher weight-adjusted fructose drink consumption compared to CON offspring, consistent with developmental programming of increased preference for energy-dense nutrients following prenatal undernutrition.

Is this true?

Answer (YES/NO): YES